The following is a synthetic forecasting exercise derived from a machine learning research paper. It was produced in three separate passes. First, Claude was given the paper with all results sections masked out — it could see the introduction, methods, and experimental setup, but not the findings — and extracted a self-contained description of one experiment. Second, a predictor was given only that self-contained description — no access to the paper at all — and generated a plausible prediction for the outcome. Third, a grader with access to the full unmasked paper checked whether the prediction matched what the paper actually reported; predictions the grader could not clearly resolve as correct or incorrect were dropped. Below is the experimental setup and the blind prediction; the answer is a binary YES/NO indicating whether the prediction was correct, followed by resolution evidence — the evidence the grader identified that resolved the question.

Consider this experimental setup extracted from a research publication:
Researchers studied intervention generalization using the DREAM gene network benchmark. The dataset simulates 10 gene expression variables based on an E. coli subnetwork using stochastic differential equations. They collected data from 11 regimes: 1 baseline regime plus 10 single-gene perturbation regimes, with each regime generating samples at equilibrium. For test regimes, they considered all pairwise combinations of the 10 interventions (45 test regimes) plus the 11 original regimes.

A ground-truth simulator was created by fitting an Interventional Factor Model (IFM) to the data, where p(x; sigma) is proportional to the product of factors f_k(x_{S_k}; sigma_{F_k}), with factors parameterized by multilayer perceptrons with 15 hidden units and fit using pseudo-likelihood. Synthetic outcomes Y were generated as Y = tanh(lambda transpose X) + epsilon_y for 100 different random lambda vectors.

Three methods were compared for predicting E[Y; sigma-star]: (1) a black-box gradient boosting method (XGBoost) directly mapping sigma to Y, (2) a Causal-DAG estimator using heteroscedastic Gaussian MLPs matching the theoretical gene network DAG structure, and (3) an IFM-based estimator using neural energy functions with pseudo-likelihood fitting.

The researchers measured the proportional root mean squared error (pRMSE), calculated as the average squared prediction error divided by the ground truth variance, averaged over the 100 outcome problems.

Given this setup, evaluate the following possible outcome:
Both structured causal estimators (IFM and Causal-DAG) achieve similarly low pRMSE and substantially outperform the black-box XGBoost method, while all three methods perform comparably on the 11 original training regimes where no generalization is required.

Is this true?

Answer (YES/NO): NO